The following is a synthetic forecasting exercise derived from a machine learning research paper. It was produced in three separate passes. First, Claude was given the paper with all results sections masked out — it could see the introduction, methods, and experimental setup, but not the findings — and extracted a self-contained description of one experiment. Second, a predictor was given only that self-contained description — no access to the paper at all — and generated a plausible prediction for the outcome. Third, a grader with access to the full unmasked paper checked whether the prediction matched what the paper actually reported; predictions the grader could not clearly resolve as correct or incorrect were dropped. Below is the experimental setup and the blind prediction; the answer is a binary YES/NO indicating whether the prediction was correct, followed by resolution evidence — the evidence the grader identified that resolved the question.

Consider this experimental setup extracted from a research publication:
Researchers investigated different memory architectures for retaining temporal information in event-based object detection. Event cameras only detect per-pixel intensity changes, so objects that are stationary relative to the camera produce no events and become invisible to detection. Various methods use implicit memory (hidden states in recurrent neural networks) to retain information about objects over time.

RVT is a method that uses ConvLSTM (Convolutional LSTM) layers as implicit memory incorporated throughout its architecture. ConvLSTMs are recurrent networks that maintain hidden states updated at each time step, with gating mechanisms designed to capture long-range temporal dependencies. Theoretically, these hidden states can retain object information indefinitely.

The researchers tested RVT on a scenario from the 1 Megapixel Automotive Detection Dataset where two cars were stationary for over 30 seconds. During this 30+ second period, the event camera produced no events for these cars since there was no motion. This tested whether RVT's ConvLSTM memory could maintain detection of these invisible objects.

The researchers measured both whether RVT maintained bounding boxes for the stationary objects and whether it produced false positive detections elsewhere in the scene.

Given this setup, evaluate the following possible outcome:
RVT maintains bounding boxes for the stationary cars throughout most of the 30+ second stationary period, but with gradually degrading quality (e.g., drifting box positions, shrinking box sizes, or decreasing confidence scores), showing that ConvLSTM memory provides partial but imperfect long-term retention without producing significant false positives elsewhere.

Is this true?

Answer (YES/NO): NO